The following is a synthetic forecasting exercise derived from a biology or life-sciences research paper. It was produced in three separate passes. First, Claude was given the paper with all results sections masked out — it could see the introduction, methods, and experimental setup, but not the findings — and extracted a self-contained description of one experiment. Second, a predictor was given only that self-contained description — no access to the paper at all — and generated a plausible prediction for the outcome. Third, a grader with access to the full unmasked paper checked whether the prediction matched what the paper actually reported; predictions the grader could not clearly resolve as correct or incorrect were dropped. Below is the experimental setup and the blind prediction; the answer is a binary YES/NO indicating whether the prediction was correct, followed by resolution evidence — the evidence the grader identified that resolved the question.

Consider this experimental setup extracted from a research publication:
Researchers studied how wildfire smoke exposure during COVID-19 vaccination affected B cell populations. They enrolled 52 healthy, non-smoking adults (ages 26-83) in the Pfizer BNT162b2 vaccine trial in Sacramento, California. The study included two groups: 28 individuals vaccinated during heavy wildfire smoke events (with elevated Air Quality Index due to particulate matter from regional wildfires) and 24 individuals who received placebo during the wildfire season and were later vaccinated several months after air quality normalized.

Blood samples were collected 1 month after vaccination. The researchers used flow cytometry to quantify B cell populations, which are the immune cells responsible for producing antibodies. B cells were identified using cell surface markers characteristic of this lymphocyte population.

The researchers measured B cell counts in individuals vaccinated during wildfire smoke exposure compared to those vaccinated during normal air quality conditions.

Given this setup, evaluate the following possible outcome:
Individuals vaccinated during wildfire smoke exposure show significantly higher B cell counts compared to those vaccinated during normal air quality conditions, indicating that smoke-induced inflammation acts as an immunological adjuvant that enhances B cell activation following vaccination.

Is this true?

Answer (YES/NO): NO